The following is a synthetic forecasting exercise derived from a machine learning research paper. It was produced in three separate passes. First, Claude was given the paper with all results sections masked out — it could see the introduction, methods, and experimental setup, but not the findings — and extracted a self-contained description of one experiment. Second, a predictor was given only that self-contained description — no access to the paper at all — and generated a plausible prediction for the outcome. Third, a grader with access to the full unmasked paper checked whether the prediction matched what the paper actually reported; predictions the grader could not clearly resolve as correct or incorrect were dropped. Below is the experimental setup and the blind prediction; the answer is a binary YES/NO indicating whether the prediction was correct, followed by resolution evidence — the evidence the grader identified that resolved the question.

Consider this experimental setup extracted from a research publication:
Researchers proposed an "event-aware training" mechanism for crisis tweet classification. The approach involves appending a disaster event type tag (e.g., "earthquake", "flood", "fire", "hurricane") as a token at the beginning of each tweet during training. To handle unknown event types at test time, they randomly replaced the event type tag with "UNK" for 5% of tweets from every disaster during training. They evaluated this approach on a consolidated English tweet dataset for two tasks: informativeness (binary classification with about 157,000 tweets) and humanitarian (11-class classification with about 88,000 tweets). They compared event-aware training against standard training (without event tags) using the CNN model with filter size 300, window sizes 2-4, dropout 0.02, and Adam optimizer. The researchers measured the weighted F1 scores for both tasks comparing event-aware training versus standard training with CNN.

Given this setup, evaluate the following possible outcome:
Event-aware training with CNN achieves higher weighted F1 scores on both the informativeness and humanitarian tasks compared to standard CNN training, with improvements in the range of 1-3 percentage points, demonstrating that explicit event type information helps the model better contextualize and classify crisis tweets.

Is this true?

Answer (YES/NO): NO